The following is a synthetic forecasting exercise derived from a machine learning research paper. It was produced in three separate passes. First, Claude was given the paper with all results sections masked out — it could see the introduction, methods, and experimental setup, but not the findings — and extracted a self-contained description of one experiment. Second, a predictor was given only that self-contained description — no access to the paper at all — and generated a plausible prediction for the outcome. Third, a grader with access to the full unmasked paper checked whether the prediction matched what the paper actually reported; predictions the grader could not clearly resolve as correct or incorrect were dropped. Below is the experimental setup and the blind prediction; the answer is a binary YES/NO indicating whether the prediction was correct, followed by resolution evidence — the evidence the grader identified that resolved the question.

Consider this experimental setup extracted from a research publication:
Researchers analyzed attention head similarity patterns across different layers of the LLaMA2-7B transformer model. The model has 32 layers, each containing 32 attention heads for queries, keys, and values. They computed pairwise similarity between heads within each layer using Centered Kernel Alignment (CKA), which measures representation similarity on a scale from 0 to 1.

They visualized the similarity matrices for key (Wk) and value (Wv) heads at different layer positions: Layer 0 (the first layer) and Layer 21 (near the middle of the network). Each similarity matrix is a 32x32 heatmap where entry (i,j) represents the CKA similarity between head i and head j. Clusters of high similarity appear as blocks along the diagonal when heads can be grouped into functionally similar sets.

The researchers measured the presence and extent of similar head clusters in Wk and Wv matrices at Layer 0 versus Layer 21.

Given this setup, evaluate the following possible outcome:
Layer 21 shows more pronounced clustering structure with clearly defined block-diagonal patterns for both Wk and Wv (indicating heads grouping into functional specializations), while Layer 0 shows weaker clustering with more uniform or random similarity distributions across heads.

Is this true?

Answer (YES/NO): YES